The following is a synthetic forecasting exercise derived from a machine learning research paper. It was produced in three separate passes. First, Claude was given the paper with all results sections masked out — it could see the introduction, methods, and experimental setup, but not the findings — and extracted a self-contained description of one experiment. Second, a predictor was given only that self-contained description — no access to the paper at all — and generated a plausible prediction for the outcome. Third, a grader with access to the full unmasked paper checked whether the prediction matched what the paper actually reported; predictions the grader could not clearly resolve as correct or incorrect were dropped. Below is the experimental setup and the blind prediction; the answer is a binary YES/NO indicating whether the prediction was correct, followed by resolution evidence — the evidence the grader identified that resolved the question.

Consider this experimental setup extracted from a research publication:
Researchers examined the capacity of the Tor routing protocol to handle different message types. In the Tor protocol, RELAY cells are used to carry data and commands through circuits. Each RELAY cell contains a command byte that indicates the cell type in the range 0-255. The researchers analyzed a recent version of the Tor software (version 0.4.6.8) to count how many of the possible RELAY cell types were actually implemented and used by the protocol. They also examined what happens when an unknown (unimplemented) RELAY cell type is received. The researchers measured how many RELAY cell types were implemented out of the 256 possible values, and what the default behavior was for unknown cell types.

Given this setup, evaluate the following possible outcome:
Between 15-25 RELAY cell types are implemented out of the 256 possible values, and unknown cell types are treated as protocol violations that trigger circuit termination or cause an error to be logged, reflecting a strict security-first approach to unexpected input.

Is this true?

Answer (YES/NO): NO